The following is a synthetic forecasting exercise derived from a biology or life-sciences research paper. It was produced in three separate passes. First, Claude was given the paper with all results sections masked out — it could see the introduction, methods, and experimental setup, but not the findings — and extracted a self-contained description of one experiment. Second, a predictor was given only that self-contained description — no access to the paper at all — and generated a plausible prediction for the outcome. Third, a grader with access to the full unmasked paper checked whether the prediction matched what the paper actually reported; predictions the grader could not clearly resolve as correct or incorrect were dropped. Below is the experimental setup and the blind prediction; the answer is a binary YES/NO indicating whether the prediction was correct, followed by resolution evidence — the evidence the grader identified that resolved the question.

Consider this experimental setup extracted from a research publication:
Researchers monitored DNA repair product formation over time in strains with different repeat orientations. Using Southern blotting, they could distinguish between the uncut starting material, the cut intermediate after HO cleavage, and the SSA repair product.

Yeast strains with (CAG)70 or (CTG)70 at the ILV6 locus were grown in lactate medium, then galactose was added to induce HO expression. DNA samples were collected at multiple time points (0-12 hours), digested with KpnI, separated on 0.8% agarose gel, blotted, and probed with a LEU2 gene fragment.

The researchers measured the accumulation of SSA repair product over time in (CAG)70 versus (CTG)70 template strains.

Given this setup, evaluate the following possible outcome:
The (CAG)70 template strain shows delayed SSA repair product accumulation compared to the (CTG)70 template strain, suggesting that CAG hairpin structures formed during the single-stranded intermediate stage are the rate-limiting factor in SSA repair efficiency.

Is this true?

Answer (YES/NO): NO